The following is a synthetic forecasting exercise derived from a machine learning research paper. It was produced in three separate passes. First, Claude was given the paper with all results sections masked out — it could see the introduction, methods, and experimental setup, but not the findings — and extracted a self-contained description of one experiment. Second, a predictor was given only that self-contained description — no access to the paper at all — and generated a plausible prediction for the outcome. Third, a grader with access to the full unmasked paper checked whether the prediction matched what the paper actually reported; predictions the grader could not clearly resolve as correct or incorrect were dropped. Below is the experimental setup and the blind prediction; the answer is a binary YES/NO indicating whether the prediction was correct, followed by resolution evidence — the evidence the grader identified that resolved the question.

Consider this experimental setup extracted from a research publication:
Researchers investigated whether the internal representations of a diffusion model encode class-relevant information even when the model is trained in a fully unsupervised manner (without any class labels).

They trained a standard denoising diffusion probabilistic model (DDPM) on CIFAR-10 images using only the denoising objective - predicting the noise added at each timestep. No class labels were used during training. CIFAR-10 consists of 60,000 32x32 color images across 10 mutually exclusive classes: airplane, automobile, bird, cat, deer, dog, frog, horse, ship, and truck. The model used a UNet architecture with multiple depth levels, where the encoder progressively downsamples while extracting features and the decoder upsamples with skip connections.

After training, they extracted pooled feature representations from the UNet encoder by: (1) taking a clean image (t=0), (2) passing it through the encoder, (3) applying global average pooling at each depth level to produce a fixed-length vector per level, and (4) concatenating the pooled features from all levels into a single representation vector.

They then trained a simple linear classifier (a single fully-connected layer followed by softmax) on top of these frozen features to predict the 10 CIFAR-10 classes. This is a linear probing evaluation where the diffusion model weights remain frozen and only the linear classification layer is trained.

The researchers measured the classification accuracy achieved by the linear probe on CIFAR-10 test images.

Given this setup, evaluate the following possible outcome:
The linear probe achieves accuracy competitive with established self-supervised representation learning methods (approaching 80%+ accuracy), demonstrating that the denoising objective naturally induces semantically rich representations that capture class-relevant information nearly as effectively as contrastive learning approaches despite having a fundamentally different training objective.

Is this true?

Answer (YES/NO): NO